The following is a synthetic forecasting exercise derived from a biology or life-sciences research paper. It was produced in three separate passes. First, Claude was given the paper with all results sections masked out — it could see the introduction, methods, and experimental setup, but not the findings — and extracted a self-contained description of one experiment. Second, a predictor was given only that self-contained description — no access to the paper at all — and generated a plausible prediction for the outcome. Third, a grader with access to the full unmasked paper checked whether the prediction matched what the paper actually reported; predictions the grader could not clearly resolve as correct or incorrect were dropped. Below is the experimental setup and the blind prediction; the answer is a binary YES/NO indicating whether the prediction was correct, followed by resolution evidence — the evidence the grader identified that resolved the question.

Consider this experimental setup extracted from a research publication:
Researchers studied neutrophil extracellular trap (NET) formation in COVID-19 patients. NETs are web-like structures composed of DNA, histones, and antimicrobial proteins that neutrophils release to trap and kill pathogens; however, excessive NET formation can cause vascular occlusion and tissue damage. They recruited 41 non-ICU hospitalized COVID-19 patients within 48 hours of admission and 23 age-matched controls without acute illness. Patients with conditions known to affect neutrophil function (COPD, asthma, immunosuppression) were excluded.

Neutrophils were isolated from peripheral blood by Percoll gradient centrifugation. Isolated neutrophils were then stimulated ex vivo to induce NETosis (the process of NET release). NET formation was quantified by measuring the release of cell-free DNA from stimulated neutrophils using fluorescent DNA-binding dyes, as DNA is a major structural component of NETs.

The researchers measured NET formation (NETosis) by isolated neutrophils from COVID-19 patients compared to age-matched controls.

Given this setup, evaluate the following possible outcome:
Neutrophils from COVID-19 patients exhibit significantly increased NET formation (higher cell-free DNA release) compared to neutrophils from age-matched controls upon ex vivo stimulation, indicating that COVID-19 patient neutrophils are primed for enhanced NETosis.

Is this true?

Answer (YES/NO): YES